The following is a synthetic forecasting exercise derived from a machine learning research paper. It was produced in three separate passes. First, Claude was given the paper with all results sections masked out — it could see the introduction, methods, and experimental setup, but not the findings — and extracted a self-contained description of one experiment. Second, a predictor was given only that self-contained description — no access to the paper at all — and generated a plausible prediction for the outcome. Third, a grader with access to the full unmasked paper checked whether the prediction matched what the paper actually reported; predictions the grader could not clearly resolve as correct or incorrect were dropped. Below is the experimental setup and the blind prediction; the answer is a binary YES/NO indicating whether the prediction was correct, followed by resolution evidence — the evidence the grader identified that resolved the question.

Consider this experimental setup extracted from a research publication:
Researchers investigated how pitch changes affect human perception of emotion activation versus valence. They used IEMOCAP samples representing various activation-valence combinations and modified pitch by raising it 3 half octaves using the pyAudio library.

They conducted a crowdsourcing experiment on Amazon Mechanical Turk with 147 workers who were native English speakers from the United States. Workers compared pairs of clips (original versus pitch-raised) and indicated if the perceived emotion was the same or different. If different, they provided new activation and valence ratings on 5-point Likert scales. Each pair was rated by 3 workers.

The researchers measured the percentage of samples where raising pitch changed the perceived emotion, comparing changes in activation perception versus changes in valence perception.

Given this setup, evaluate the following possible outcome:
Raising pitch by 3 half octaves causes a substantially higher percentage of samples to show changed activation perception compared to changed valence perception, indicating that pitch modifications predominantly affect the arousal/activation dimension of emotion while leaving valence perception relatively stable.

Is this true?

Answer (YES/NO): YES